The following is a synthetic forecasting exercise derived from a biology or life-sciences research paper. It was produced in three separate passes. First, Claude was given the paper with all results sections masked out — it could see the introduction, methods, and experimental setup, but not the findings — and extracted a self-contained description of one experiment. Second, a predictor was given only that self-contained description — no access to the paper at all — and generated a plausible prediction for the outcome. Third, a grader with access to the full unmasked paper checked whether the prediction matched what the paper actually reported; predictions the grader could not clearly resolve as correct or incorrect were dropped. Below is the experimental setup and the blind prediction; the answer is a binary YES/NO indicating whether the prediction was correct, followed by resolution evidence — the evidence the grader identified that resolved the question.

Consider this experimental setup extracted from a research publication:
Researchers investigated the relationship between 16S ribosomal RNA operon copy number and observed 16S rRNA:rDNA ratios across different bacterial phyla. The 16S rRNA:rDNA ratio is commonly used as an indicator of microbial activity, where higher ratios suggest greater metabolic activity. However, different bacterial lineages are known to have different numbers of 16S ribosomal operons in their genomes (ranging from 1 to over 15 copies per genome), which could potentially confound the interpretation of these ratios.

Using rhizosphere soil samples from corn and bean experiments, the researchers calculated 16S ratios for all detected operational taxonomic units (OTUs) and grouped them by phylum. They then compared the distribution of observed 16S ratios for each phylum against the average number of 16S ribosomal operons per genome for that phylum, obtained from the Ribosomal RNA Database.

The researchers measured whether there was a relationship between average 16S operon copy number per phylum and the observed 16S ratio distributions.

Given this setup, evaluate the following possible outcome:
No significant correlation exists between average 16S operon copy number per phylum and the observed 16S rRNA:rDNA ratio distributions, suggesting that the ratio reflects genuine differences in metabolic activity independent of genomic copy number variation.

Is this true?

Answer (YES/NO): NO